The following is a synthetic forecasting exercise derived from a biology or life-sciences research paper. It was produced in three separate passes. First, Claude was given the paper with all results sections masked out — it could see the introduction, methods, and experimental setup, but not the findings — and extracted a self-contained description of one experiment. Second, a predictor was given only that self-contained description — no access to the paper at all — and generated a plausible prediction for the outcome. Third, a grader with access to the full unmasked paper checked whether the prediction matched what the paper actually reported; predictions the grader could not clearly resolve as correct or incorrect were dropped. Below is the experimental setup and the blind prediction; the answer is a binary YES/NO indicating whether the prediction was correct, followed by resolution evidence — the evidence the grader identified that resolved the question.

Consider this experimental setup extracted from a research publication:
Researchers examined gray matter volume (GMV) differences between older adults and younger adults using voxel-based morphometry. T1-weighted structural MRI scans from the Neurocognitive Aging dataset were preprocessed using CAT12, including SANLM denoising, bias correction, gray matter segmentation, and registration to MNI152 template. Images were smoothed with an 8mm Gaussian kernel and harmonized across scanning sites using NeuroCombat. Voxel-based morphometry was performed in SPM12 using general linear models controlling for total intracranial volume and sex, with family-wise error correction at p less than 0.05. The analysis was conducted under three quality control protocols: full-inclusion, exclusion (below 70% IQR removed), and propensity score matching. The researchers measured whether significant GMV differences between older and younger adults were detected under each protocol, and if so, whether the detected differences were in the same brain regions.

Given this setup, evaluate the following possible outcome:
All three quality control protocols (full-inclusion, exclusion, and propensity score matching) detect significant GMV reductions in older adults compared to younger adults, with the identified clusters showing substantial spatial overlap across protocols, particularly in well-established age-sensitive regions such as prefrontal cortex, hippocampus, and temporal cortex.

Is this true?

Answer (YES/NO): NO